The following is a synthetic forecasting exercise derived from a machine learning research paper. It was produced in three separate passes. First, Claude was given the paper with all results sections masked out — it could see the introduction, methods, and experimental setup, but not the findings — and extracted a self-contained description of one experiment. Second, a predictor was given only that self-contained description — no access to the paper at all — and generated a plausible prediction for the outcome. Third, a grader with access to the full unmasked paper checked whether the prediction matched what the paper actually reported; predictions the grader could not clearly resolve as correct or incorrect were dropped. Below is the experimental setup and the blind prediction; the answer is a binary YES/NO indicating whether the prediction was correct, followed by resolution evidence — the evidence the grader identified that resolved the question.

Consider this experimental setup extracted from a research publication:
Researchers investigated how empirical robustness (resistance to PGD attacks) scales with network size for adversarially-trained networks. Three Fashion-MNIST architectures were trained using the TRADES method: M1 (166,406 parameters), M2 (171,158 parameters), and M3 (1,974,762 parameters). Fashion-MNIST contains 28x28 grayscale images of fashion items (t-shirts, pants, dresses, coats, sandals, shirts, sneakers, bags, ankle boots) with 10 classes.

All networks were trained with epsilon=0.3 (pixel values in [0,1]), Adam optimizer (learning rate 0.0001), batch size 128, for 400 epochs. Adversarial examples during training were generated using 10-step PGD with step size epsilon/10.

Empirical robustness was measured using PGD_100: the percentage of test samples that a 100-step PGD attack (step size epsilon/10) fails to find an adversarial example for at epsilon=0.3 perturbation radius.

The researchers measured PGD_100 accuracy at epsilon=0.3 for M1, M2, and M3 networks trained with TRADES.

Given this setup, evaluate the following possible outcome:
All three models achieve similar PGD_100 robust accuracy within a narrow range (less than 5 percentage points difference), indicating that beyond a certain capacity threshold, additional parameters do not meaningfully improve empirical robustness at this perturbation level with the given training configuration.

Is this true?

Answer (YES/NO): NO